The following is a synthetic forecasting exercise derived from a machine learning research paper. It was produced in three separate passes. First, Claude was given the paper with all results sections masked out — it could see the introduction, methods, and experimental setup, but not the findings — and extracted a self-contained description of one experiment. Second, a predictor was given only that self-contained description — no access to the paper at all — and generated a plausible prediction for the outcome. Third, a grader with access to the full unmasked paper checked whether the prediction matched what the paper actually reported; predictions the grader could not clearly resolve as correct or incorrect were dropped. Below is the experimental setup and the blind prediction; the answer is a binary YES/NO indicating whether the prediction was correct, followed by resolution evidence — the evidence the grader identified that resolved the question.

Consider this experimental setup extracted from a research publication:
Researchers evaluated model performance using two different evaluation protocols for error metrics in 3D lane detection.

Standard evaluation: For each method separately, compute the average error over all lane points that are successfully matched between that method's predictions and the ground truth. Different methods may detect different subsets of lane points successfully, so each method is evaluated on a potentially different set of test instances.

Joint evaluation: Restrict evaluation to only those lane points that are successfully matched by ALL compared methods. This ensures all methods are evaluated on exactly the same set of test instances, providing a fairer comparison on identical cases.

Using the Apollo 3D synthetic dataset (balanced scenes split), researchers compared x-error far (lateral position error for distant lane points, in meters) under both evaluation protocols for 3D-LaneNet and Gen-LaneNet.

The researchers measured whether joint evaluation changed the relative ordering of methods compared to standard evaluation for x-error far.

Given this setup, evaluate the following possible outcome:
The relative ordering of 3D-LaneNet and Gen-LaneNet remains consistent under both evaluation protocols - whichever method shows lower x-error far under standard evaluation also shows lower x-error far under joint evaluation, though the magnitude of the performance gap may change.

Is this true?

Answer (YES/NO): YES